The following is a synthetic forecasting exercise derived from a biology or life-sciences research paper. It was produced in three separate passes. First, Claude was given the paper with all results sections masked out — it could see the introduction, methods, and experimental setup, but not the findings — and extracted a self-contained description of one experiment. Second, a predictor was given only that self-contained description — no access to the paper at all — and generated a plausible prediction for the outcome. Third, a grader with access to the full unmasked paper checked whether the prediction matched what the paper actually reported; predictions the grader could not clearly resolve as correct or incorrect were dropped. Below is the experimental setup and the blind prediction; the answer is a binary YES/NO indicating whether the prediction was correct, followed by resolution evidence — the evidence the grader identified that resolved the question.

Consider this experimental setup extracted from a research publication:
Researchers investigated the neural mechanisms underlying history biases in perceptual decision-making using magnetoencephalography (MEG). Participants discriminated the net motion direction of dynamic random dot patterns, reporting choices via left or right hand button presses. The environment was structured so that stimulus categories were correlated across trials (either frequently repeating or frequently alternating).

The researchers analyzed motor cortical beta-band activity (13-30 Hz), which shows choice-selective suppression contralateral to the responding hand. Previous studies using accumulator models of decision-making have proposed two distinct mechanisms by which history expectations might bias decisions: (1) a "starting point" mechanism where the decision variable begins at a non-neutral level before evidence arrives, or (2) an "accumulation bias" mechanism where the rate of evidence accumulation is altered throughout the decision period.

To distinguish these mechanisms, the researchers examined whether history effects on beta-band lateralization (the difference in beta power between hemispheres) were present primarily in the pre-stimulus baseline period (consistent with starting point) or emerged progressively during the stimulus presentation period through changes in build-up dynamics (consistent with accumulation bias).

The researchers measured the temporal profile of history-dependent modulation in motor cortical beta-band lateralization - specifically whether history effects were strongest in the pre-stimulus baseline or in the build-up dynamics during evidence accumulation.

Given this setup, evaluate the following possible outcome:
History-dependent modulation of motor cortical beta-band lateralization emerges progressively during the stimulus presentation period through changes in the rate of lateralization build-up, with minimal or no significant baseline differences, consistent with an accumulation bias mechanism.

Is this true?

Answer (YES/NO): YES